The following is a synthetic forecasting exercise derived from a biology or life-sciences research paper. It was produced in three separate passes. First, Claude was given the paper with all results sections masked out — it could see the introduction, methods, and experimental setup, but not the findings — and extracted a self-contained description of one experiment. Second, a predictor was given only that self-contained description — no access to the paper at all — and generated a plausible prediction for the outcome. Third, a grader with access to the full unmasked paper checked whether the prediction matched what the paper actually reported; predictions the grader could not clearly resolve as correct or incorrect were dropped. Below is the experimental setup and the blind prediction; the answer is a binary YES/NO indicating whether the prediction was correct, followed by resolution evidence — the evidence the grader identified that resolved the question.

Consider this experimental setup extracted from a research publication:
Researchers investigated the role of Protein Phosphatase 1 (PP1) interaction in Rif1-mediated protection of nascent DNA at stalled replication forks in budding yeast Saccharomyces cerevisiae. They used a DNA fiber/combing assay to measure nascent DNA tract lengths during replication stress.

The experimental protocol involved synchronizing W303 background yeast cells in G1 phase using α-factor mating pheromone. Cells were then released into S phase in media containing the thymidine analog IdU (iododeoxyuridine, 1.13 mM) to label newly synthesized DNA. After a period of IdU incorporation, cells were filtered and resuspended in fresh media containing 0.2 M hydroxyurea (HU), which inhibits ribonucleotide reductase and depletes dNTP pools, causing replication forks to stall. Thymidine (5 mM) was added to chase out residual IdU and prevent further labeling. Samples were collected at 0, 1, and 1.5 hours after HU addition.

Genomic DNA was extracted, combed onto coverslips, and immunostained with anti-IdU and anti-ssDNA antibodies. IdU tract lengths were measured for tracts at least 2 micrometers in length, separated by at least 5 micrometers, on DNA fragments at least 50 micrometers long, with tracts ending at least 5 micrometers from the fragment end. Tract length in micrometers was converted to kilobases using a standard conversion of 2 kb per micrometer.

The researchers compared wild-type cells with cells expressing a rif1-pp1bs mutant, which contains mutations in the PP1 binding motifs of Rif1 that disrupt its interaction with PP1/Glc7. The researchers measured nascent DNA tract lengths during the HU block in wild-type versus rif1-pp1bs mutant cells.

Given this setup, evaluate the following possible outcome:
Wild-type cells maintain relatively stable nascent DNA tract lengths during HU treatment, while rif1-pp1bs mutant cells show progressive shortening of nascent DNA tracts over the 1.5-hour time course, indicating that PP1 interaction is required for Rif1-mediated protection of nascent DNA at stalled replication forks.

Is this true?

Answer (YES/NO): YES